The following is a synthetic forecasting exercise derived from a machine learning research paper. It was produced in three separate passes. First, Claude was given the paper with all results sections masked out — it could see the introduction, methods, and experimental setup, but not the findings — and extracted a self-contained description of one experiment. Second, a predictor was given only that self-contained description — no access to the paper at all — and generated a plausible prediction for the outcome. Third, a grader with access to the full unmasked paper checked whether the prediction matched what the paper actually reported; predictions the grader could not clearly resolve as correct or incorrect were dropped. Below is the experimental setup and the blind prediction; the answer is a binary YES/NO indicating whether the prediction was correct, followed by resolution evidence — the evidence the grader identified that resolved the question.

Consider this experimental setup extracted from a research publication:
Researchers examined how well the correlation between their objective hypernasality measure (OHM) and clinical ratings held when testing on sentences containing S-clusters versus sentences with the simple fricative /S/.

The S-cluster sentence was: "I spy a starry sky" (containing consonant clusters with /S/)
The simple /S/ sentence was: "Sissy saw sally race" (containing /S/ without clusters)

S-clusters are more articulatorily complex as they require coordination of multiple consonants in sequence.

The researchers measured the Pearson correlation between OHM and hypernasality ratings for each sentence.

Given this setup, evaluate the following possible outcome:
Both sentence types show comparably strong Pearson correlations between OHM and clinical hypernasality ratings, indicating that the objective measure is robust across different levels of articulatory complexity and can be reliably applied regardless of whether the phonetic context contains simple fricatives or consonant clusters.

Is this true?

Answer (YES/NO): NO